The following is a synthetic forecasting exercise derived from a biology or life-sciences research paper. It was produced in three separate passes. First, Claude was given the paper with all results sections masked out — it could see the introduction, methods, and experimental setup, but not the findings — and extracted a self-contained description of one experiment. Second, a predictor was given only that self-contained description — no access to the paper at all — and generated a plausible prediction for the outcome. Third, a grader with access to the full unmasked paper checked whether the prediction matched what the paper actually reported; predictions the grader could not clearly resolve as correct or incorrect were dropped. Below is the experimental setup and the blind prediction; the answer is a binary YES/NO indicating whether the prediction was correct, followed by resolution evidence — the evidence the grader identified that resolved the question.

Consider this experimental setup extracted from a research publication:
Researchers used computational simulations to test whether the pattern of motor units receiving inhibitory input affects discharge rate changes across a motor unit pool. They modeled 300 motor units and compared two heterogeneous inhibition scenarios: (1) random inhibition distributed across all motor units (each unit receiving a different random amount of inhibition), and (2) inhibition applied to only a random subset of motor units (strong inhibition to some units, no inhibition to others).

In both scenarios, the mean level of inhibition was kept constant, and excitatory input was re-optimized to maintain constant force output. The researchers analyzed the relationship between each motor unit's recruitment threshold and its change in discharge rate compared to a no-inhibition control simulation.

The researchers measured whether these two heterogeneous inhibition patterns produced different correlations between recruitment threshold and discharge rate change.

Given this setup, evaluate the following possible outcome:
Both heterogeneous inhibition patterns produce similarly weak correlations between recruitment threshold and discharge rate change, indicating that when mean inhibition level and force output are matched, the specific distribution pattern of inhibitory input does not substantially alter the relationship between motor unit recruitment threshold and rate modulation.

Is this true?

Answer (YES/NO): YES